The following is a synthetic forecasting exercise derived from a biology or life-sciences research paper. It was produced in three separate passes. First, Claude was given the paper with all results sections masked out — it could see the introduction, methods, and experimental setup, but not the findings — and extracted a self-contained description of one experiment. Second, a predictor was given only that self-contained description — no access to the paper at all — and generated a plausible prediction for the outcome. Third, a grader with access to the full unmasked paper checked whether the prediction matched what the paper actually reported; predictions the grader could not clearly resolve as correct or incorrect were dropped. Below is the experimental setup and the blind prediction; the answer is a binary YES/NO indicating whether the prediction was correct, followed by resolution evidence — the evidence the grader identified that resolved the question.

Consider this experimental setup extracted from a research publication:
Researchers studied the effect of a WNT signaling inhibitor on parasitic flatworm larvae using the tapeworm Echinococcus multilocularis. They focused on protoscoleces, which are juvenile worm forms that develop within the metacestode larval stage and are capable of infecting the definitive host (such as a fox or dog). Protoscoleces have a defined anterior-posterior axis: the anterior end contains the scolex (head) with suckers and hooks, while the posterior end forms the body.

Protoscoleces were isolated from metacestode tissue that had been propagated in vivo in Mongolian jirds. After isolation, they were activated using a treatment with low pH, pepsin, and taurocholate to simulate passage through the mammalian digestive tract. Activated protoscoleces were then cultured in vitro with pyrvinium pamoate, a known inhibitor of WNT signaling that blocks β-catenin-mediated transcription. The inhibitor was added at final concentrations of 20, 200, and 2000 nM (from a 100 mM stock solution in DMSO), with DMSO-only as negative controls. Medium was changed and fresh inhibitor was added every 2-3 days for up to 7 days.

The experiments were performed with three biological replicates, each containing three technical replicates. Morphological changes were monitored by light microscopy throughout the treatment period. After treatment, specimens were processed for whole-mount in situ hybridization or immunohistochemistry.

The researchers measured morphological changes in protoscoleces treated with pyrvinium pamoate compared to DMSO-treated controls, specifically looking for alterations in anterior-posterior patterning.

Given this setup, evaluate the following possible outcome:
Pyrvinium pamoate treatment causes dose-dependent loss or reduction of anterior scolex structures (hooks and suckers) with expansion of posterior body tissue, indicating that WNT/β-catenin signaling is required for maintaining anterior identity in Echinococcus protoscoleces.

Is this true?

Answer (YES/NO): NO